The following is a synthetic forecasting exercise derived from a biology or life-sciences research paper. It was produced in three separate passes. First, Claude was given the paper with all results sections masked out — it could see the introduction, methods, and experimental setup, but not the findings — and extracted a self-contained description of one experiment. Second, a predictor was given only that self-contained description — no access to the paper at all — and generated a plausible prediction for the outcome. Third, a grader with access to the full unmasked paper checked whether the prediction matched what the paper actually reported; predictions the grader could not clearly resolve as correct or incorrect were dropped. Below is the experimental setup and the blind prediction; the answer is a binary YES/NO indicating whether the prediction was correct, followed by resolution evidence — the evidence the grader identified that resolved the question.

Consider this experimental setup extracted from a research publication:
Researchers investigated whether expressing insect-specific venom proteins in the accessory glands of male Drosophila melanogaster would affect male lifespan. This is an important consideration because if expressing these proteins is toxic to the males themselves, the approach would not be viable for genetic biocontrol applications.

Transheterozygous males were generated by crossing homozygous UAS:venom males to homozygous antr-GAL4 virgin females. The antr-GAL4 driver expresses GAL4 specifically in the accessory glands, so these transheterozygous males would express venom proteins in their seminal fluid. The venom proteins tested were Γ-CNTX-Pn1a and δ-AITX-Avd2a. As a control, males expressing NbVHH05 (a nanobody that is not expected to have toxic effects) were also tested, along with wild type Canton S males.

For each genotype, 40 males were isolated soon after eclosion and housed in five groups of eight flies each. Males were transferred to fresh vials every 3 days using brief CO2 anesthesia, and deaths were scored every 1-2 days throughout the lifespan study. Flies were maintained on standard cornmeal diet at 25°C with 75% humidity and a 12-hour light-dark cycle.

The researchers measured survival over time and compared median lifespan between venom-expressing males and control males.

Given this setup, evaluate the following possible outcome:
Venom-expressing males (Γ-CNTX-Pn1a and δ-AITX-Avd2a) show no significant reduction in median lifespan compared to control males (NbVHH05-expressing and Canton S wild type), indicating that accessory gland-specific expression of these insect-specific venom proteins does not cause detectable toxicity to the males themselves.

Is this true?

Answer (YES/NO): NO